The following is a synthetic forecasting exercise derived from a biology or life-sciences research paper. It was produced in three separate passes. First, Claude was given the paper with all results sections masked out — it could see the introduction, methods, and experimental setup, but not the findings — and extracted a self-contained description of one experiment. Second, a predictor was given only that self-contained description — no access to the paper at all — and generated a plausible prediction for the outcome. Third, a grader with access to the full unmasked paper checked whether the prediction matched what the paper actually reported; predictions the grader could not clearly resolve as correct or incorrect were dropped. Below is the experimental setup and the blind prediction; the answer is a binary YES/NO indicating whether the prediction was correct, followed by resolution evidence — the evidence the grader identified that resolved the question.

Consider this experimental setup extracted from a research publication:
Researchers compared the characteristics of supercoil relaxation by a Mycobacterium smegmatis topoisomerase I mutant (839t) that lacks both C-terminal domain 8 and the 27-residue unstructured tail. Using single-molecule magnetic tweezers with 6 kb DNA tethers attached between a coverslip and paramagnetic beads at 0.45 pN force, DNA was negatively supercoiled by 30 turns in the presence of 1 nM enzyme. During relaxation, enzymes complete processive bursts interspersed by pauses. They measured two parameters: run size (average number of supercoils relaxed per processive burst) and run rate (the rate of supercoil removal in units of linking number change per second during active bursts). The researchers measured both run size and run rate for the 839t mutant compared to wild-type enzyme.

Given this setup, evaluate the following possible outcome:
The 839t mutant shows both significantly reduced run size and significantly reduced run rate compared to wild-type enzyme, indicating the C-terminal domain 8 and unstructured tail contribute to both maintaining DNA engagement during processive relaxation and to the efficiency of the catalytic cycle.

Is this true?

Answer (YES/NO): NO